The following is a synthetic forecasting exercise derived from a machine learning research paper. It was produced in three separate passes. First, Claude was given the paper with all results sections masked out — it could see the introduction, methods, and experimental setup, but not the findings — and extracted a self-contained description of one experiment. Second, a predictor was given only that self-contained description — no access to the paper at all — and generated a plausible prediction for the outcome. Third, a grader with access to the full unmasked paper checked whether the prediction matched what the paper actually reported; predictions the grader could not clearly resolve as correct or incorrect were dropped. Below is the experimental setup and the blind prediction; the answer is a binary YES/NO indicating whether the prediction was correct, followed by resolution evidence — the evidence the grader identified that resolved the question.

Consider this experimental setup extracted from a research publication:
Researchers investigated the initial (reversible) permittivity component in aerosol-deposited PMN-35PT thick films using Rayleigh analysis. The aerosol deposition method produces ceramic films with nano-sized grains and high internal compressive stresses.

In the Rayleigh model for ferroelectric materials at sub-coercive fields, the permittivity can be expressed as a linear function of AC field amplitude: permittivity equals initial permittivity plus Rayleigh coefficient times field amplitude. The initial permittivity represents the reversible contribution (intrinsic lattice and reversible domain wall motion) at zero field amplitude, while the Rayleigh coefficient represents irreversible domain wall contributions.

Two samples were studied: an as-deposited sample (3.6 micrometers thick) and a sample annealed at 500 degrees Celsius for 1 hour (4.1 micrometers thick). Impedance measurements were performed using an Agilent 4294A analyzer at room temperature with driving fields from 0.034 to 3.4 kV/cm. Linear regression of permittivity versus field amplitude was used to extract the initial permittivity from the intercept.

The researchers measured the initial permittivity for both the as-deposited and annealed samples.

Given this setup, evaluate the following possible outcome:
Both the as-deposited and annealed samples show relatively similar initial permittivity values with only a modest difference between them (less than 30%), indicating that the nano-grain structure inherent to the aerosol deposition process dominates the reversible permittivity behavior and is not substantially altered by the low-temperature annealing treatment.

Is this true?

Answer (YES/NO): NO